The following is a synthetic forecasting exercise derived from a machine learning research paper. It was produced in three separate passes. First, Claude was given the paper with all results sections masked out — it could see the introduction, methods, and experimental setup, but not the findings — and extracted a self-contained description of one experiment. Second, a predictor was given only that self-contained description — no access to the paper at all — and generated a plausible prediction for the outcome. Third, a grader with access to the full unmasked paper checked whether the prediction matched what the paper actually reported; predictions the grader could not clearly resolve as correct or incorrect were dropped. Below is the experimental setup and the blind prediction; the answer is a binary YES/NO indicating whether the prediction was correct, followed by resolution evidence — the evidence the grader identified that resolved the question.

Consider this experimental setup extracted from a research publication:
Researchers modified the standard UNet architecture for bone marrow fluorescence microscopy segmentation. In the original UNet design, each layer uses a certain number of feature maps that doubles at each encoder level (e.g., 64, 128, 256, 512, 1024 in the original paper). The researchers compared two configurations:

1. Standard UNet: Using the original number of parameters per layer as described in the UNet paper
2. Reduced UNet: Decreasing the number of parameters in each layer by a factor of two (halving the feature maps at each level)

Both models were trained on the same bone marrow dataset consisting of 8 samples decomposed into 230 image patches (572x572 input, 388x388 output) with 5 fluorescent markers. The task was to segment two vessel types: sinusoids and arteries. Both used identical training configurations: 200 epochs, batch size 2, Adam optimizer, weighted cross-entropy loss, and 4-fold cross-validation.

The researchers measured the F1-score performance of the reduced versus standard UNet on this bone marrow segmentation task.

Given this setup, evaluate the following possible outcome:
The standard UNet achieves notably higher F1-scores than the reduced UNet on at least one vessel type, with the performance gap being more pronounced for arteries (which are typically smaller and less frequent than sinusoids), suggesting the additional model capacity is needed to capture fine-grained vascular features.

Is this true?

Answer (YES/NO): NO